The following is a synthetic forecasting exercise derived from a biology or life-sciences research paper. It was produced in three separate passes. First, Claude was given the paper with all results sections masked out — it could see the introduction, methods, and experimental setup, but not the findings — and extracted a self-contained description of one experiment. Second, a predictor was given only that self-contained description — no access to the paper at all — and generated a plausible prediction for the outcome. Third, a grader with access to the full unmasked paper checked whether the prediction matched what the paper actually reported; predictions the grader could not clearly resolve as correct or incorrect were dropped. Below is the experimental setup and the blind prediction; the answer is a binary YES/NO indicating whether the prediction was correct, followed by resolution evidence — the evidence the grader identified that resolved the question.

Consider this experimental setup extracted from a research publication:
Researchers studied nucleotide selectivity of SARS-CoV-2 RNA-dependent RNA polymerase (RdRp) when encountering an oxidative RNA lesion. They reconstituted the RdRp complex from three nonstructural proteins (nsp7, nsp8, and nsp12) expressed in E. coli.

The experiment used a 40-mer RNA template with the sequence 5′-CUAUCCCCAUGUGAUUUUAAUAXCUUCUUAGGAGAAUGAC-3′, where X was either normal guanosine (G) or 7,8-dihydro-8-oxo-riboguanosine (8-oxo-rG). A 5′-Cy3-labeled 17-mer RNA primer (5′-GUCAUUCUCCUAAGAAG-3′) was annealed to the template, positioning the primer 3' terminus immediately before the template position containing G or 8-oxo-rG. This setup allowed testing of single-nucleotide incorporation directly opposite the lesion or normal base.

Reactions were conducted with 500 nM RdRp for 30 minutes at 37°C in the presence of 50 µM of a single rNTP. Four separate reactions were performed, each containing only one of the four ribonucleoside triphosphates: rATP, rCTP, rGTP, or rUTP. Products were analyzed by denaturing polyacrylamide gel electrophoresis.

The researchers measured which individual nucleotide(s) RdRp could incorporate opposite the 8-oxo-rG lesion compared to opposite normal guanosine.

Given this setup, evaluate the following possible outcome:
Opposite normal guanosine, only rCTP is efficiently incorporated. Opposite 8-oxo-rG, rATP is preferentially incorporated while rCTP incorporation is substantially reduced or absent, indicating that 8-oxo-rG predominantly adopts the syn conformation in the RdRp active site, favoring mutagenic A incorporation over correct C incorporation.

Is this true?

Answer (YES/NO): NO